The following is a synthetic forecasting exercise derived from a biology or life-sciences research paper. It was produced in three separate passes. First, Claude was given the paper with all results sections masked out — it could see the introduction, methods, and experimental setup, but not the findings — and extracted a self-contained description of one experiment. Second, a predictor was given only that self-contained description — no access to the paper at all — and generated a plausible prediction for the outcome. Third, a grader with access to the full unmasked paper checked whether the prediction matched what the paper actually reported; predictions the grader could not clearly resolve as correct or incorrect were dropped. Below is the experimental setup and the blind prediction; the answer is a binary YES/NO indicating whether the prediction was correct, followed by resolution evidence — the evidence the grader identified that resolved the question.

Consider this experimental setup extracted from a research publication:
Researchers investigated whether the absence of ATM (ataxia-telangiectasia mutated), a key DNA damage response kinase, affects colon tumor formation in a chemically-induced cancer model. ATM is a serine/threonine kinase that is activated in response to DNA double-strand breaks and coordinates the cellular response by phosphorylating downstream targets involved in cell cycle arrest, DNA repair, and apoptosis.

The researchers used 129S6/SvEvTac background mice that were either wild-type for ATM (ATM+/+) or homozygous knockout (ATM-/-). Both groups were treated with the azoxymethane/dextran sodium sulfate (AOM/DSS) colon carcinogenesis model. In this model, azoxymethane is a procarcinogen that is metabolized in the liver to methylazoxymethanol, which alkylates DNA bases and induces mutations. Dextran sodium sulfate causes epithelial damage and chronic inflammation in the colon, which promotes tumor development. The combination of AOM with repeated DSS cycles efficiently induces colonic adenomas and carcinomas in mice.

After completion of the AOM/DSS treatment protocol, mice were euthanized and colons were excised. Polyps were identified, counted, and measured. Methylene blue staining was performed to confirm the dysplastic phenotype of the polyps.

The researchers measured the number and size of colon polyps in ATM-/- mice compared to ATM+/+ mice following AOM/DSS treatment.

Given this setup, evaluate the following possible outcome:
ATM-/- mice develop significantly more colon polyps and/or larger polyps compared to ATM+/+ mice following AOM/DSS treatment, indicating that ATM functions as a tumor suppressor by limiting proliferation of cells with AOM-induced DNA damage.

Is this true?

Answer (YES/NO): NO